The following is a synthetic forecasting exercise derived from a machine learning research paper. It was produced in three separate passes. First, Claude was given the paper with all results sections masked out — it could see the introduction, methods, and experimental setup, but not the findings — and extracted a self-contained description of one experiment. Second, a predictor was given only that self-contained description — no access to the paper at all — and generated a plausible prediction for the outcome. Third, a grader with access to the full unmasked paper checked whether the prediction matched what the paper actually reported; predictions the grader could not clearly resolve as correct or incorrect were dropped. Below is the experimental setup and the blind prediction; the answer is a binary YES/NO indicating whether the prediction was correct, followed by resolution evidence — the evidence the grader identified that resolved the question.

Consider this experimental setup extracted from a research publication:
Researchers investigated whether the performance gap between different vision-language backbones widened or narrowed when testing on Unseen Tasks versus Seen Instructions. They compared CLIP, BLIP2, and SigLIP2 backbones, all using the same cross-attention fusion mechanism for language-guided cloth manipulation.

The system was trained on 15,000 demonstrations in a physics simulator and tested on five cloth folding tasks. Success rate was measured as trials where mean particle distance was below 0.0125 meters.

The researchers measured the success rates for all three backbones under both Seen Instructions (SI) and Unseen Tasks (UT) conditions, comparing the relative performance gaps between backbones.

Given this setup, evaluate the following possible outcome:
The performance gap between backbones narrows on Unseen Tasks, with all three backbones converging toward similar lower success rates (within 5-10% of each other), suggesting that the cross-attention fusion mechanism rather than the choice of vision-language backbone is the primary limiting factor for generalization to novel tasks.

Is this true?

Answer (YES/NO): YES